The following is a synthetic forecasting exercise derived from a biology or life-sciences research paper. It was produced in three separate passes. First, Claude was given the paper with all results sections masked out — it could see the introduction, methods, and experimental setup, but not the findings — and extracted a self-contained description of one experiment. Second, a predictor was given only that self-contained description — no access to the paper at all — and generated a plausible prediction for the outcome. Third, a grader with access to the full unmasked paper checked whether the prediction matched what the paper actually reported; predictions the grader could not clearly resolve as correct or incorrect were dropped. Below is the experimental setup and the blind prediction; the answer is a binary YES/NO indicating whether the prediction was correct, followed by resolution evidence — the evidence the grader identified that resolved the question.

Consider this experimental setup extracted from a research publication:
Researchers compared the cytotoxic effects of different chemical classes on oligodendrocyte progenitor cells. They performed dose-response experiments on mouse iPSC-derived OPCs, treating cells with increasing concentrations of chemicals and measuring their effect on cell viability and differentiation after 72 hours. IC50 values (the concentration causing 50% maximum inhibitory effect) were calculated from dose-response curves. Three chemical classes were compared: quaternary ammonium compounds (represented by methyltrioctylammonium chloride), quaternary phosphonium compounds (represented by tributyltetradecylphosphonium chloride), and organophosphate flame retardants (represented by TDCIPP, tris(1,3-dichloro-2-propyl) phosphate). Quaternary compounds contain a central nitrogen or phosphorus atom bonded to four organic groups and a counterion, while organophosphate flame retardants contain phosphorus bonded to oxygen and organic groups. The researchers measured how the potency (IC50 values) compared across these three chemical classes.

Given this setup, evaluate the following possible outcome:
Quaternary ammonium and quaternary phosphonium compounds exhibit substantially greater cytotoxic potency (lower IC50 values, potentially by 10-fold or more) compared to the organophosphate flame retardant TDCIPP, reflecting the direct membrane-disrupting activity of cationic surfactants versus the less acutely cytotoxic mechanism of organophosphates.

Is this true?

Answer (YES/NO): YES